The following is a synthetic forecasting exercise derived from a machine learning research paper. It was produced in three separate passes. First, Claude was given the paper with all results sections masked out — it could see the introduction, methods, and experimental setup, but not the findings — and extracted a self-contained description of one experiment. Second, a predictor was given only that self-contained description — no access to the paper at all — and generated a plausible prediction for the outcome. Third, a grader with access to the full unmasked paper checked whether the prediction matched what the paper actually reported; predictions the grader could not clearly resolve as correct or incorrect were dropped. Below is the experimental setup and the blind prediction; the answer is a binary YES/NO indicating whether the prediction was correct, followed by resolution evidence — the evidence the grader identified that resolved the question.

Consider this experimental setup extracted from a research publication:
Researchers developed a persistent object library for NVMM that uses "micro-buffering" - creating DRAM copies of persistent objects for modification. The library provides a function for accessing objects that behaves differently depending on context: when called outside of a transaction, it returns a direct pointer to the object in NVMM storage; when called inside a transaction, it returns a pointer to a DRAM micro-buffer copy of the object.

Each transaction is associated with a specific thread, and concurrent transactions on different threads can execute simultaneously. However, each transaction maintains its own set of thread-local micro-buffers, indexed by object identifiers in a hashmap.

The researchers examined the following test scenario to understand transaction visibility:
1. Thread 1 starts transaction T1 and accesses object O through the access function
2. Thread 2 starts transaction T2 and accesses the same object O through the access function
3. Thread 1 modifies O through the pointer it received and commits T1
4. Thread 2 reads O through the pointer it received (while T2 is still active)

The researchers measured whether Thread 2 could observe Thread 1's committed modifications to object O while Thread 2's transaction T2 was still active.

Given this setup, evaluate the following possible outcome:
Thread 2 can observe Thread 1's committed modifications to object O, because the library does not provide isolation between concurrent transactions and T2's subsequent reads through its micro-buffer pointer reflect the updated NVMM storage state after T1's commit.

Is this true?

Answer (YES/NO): NO